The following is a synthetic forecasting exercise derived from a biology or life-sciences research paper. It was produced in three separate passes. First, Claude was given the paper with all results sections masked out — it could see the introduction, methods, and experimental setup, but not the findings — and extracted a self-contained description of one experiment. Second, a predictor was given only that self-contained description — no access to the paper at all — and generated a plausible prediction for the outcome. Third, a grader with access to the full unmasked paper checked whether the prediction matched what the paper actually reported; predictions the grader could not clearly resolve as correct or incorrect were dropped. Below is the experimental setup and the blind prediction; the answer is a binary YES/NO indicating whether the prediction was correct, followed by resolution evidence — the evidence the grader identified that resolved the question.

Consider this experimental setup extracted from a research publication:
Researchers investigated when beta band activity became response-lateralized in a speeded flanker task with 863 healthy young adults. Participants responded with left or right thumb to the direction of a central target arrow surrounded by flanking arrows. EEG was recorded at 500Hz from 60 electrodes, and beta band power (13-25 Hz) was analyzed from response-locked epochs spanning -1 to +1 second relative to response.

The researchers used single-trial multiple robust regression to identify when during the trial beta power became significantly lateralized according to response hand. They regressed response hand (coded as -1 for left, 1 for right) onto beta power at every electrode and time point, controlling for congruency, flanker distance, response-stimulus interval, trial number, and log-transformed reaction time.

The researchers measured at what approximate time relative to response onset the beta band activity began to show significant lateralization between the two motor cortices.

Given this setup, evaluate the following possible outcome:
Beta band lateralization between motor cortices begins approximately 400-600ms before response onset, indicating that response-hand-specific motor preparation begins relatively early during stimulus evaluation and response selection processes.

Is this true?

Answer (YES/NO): NO